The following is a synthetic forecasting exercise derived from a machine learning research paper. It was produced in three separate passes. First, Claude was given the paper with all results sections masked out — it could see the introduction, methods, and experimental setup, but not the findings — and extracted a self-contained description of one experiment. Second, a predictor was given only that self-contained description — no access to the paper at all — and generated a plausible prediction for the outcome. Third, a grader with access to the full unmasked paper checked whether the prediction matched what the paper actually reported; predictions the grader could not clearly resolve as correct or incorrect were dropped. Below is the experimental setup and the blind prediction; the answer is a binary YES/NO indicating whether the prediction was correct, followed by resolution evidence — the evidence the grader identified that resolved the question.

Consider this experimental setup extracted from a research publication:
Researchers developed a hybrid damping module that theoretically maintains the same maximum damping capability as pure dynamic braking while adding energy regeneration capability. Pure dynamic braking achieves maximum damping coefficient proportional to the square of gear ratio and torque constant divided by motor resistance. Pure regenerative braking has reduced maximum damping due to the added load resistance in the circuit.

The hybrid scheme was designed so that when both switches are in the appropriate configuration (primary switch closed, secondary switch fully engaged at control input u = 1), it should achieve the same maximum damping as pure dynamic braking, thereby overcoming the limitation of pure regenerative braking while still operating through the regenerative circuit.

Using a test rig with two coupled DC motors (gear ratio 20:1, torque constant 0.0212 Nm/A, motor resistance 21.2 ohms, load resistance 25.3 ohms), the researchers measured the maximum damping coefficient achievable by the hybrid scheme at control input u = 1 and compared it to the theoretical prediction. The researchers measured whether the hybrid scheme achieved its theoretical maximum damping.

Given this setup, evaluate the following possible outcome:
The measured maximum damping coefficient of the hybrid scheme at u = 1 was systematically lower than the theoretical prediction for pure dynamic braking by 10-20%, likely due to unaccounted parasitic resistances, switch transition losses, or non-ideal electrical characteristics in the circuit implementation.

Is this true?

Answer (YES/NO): NO